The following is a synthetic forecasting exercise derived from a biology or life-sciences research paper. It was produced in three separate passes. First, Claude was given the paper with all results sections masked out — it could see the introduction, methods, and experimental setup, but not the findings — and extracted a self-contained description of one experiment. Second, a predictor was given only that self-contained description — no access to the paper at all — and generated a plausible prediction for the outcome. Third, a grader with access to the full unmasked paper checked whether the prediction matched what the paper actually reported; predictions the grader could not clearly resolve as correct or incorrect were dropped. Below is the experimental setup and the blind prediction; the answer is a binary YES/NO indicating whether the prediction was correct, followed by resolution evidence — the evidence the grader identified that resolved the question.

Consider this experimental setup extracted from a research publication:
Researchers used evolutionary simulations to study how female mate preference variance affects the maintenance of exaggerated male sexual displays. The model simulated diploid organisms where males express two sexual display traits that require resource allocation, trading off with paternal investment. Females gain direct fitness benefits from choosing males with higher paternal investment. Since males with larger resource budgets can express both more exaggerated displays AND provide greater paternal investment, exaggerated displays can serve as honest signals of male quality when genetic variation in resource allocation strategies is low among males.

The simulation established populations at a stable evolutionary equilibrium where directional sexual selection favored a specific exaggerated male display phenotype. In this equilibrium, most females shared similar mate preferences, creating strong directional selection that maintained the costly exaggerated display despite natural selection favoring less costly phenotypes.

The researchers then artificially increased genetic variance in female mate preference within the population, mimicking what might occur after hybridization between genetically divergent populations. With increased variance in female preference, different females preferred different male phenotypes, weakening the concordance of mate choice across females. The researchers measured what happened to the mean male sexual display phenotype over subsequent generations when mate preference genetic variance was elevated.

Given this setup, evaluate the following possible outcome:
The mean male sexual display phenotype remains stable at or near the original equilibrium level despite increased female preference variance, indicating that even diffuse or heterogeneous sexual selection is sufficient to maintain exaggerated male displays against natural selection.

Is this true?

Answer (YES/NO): NO